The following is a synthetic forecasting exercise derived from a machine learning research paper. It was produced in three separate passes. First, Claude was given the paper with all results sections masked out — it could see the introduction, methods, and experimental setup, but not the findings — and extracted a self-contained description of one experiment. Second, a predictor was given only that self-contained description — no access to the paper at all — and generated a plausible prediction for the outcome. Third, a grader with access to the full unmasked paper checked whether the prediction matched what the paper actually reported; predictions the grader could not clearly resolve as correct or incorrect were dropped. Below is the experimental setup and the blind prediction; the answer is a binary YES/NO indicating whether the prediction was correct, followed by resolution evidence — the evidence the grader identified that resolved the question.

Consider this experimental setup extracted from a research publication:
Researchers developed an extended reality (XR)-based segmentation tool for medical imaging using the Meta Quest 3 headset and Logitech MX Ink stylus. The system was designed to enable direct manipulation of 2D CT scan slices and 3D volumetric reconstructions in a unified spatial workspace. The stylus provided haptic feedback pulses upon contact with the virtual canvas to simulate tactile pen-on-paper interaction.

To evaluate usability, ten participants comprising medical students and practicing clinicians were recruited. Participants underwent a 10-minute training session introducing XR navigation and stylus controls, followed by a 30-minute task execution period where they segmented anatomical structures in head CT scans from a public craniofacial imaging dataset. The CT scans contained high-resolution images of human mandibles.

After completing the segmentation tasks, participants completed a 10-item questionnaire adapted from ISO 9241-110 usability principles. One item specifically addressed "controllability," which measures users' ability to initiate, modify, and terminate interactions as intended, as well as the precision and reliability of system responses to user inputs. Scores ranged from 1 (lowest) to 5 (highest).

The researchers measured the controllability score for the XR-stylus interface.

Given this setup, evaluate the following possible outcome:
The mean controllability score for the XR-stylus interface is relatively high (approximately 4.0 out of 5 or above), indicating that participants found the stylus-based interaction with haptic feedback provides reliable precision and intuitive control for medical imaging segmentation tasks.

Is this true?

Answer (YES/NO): NO